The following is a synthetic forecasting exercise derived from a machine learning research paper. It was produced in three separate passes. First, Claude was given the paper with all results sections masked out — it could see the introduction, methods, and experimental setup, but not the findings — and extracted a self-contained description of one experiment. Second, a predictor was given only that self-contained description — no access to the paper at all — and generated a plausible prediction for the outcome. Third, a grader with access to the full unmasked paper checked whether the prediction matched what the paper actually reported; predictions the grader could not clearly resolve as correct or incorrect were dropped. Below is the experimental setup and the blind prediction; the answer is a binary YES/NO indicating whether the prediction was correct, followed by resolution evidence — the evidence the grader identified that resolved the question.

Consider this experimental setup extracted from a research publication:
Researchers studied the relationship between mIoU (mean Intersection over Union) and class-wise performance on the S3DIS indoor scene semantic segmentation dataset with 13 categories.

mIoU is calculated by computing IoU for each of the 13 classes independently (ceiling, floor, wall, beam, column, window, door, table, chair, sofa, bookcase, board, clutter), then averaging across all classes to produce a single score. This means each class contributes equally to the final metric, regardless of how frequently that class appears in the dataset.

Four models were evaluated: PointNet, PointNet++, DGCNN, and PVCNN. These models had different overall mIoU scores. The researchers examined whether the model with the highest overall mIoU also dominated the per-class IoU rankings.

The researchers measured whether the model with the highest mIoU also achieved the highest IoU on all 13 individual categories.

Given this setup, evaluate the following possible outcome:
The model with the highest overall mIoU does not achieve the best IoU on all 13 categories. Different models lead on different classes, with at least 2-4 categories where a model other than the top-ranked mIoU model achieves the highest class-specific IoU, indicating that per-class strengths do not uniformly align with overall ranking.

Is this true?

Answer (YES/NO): YES